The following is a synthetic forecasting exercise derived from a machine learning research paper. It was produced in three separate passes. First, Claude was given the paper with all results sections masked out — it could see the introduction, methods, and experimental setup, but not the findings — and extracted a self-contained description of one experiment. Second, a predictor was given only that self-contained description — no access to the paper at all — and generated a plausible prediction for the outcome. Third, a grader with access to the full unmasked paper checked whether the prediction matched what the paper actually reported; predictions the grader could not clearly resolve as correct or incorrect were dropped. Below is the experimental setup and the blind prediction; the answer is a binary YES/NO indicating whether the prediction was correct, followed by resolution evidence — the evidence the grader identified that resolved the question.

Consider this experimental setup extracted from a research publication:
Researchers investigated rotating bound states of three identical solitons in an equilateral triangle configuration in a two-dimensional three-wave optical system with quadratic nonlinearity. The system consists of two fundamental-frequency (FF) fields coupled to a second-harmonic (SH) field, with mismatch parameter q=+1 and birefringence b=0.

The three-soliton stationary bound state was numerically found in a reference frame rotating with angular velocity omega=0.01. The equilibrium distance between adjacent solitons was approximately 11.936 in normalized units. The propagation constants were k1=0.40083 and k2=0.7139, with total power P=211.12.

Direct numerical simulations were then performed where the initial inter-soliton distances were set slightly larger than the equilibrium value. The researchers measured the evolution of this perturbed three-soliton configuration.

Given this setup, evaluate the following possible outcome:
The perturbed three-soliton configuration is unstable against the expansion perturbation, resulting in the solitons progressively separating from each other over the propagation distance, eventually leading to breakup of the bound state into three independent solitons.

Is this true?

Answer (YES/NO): YES